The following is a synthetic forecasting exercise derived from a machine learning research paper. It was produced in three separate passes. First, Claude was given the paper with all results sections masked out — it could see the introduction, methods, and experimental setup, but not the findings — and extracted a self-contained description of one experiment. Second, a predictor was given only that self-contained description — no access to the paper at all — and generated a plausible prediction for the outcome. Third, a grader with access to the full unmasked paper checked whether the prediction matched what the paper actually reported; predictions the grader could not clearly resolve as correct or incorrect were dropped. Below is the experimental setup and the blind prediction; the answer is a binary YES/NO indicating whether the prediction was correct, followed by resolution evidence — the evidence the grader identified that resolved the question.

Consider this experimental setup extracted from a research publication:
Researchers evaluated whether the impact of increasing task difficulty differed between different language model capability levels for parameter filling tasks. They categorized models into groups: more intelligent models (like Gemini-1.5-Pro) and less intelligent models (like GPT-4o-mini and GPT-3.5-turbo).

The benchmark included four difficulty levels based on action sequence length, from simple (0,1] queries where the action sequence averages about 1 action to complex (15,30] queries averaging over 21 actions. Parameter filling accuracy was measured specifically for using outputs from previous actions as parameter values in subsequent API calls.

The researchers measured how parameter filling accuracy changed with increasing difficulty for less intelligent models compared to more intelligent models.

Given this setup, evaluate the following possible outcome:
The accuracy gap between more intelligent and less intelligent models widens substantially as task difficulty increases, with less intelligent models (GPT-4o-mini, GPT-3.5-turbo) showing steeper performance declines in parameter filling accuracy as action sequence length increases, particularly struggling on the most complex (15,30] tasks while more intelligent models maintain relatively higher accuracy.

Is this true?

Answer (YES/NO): YES